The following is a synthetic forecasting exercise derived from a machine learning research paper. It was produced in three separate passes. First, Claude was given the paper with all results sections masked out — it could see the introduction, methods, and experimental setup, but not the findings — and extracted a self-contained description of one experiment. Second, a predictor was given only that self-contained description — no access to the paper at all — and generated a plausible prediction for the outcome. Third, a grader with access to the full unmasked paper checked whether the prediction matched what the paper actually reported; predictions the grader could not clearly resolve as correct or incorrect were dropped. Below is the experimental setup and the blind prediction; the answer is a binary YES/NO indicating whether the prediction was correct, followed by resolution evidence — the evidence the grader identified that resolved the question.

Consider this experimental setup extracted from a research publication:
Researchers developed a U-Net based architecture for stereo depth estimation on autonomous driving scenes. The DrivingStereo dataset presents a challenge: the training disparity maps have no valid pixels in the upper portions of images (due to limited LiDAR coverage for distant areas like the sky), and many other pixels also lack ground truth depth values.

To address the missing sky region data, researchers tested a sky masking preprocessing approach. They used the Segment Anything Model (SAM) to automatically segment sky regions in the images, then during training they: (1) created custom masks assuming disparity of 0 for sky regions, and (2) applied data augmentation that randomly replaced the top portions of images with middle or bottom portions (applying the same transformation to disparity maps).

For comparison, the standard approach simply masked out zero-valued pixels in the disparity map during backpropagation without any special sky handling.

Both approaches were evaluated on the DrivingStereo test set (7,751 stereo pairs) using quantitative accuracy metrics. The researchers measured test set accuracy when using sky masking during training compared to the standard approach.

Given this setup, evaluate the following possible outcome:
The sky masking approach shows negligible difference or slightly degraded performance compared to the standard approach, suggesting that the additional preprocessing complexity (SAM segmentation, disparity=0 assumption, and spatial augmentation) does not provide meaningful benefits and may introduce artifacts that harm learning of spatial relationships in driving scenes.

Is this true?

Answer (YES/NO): NO